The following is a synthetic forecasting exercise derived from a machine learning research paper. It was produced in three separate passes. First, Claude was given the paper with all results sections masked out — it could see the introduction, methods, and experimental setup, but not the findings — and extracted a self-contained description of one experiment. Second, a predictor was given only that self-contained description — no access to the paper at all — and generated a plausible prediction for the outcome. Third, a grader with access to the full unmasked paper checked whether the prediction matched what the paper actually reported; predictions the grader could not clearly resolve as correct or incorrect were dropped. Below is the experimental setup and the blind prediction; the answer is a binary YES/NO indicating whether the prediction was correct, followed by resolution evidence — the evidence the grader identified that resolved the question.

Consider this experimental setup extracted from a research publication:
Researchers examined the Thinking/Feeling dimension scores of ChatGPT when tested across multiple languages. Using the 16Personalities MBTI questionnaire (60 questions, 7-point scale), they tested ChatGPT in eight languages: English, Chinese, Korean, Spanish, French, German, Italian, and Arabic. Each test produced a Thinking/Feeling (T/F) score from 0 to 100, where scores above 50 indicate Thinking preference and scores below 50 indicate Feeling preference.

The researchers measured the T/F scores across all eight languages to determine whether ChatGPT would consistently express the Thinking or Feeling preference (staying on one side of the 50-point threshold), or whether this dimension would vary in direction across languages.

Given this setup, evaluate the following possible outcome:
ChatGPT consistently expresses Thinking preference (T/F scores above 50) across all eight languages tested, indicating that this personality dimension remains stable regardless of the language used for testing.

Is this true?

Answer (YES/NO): NO